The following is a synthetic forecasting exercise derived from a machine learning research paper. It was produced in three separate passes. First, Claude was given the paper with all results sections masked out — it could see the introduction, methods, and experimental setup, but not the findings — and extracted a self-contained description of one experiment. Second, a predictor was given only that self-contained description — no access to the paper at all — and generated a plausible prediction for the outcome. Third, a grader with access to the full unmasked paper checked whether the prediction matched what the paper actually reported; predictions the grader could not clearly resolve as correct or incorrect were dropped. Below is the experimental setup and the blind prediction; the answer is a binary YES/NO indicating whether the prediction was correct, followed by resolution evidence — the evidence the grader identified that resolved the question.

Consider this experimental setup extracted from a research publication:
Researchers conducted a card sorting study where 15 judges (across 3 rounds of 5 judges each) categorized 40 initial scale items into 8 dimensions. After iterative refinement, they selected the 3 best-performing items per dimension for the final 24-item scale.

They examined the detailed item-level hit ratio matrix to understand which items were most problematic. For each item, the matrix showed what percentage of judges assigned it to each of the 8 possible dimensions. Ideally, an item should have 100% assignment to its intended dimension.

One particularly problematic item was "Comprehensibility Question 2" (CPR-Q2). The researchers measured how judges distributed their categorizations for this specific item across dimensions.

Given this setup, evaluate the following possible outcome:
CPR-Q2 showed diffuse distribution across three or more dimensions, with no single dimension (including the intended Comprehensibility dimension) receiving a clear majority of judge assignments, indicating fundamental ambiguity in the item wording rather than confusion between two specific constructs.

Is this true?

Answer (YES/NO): YES